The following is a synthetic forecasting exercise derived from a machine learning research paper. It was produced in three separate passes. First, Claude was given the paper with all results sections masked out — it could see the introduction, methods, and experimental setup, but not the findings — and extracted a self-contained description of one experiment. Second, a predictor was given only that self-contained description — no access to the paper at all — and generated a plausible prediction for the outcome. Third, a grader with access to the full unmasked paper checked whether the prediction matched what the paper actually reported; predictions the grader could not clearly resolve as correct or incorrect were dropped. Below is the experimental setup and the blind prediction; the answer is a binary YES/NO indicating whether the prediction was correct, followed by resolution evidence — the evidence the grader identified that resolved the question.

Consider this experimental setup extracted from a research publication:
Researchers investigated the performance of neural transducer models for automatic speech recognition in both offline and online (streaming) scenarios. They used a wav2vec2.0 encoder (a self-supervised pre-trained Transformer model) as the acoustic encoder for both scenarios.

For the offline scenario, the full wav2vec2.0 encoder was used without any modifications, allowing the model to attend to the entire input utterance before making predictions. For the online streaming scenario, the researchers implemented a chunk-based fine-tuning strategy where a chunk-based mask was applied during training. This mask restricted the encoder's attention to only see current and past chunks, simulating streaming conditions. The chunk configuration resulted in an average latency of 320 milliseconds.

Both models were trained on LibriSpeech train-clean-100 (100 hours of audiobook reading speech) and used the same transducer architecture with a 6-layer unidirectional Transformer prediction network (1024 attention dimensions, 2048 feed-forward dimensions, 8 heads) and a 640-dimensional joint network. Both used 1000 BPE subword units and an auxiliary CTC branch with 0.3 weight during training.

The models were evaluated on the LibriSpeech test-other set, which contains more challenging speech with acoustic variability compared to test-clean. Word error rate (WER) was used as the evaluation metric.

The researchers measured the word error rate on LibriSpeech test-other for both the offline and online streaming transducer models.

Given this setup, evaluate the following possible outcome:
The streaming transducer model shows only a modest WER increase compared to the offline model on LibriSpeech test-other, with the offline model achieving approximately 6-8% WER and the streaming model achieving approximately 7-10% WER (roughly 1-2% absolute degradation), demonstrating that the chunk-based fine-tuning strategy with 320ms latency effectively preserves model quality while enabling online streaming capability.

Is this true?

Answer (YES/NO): NO